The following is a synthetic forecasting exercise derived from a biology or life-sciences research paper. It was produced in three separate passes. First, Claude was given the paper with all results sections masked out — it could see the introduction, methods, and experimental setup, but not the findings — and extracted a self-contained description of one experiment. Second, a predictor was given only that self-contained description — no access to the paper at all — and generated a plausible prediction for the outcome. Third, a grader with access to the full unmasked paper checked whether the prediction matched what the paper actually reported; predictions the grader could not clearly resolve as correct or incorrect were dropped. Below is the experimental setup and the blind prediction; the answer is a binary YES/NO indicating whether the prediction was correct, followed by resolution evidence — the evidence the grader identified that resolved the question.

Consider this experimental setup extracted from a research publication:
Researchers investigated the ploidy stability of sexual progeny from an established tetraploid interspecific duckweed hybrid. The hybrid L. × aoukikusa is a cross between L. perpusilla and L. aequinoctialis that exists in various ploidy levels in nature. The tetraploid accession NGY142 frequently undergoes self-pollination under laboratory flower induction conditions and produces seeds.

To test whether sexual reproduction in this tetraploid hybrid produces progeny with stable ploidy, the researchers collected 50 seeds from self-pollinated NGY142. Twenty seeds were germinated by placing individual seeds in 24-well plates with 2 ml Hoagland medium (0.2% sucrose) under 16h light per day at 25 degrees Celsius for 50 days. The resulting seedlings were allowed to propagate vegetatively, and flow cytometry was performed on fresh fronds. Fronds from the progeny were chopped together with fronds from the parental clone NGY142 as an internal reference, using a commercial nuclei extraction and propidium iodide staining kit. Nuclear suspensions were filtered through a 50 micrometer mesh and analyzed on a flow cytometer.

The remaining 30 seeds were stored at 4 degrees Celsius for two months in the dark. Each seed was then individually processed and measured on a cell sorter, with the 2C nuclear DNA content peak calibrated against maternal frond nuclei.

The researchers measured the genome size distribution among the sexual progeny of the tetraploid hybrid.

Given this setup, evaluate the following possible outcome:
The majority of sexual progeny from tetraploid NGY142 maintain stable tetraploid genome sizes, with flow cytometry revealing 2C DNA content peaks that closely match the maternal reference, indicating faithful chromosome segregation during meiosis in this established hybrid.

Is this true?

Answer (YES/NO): YES